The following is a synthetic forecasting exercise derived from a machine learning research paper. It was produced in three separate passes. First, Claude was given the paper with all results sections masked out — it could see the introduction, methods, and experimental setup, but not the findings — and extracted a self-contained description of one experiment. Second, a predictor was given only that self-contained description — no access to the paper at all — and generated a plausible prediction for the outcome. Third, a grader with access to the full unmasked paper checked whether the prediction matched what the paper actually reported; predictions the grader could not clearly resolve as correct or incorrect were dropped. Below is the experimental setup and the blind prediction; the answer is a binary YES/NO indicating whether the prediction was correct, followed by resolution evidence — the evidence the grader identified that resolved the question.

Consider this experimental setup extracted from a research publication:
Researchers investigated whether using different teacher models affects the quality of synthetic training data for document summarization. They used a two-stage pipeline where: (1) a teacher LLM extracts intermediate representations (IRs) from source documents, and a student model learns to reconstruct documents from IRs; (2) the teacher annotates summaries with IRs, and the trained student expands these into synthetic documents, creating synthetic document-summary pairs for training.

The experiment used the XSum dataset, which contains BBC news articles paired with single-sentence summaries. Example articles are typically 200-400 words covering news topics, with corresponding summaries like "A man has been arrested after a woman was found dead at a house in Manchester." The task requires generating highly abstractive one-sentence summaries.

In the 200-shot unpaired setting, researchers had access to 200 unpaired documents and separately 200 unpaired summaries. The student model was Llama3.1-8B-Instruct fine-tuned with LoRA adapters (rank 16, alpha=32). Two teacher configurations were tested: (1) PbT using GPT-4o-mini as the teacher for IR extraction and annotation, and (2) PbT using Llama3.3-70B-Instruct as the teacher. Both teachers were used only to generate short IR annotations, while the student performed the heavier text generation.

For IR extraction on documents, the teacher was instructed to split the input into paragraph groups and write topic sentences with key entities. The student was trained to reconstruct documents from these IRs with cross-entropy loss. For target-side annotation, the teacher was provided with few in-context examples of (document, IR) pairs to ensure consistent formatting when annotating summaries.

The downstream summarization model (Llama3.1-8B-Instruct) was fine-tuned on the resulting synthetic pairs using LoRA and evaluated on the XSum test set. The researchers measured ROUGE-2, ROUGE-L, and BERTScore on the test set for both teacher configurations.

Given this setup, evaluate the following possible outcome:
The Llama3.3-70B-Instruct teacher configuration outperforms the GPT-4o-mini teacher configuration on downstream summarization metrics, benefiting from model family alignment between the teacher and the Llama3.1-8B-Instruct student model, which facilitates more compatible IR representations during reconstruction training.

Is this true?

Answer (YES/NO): NO